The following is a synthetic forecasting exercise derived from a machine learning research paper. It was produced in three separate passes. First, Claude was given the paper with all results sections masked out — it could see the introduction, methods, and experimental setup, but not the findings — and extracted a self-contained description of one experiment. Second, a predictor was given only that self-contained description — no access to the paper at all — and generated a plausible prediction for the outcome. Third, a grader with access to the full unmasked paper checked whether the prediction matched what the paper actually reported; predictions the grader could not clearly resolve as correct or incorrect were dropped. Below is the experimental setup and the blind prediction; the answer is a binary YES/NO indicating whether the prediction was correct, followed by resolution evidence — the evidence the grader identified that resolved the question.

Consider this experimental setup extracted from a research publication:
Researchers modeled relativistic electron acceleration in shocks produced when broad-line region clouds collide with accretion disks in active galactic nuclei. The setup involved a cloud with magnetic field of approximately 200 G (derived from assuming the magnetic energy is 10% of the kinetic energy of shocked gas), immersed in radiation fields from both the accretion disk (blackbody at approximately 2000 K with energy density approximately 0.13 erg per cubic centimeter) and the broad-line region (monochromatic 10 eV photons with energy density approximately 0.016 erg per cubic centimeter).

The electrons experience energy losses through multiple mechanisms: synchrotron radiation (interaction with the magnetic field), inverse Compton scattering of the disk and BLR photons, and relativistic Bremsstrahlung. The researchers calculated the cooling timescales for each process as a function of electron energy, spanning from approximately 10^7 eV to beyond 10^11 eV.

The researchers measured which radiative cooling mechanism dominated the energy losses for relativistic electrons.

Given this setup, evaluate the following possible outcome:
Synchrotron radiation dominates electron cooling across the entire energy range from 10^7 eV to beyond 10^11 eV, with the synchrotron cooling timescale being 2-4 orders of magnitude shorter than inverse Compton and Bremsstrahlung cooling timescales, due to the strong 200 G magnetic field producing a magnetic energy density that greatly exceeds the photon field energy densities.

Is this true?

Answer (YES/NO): YES